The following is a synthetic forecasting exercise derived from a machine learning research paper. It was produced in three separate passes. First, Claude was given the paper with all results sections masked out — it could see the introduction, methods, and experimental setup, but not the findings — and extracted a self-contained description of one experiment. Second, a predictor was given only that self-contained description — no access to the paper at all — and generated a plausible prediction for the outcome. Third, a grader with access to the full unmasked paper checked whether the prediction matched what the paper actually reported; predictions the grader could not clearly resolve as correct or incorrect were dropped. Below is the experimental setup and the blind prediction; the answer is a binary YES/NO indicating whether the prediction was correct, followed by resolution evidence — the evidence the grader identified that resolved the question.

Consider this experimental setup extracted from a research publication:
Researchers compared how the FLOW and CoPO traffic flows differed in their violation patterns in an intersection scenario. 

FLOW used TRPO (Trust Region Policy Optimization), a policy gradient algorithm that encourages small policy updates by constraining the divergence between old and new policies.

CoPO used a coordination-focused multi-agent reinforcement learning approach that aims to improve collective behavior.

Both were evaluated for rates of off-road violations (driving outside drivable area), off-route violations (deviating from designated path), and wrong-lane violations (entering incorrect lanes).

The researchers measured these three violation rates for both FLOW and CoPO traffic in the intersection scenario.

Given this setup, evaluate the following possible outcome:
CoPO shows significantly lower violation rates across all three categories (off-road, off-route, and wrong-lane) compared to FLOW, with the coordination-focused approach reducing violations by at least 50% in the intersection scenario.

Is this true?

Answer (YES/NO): NO